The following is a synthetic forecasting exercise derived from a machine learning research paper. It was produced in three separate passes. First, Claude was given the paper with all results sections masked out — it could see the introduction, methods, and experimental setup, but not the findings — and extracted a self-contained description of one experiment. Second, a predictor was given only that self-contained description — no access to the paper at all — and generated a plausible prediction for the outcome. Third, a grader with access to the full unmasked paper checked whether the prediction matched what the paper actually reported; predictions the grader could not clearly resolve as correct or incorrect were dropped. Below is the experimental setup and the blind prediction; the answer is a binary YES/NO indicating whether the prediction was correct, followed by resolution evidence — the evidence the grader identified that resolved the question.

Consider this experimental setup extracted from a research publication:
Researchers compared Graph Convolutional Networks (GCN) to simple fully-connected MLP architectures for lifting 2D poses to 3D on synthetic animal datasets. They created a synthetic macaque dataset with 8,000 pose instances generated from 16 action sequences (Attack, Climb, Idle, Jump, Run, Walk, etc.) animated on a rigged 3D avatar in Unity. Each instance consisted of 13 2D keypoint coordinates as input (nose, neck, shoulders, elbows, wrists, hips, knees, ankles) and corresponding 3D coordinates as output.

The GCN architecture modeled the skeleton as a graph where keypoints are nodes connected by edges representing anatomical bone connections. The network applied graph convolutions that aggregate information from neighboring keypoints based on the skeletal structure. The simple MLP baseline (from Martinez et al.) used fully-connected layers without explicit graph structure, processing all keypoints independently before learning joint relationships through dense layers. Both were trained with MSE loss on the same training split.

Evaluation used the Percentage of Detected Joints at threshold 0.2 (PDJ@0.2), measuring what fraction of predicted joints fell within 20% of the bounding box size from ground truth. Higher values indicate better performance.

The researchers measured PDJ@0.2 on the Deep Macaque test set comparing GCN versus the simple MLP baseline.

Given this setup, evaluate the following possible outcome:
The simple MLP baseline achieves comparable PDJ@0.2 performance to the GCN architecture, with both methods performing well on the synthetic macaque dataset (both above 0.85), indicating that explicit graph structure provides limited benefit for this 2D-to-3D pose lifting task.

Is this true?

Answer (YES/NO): NO